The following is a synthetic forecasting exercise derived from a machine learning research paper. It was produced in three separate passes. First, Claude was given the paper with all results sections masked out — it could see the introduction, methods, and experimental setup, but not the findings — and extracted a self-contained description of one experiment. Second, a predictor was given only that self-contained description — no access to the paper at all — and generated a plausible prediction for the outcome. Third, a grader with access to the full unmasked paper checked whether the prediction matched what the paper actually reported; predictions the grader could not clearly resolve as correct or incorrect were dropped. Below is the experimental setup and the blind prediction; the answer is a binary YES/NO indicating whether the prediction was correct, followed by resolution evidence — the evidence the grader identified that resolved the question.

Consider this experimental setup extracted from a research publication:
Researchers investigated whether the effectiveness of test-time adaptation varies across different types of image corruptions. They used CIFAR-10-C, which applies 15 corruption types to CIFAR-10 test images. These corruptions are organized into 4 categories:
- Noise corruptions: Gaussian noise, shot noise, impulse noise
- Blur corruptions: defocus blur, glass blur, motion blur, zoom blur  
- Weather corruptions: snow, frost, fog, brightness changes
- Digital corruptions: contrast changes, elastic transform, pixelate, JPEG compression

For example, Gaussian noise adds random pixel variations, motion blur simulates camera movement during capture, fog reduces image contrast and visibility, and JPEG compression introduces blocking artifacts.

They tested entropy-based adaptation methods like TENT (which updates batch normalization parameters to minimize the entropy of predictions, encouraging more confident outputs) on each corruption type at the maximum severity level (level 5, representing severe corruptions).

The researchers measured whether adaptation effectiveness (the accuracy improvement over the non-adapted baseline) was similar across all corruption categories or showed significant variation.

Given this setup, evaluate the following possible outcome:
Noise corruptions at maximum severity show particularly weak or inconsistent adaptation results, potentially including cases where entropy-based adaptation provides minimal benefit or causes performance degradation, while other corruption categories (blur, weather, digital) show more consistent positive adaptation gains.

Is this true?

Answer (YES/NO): NO